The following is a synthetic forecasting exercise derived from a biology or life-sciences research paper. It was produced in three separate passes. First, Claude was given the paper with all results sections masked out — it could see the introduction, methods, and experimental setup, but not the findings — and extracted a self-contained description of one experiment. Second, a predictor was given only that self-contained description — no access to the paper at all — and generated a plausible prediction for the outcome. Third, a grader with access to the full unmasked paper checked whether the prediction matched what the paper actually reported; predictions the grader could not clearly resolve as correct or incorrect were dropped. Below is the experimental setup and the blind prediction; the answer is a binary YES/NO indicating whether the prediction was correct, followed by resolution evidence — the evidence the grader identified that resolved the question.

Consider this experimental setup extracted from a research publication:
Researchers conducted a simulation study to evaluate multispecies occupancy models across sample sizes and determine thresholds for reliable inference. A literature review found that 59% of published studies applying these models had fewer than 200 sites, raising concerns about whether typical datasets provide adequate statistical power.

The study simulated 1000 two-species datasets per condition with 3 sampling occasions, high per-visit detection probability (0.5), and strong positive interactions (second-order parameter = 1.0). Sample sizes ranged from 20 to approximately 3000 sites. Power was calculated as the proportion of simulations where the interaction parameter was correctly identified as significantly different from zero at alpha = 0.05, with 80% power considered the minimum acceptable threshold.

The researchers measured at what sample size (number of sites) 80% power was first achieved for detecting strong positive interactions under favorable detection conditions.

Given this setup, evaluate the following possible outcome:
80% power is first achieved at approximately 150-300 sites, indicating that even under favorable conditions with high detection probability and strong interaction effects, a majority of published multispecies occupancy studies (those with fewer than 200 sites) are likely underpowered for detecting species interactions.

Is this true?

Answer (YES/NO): YES